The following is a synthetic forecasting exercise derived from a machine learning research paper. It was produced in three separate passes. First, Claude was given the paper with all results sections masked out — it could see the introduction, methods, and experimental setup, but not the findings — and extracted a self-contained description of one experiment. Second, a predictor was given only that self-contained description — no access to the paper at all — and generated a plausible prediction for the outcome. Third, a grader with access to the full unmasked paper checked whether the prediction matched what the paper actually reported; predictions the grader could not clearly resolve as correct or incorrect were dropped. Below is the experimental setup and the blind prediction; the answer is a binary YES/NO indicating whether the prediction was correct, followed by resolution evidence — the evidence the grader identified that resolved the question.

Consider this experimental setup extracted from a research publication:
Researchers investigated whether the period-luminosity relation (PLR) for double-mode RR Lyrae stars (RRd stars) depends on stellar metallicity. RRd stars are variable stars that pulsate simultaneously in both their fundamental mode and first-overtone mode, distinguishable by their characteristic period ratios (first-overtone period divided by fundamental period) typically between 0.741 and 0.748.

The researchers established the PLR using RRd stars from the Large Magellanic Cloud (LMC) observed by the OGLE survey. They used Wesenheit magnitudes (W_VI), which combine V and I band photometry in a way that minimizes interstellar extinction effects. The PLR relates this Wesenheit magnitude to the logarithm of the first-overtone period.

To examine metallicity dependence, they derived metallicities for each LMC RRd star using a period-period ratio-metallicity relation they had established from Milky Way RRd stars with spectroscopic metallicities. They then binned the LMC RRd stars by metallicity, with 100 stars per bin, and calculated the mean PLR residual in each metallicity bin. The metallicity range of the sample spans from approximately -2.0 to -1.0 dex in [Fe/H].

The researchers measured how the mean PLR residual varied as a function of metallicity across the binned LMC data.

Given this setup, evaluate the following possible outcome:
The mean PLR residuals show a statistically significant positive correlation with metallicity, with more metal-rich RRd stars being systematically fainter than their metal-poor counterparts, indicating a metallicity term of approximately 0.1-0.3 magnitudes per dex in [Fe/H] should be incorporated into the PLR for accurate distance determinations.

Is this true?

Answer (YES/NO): NO